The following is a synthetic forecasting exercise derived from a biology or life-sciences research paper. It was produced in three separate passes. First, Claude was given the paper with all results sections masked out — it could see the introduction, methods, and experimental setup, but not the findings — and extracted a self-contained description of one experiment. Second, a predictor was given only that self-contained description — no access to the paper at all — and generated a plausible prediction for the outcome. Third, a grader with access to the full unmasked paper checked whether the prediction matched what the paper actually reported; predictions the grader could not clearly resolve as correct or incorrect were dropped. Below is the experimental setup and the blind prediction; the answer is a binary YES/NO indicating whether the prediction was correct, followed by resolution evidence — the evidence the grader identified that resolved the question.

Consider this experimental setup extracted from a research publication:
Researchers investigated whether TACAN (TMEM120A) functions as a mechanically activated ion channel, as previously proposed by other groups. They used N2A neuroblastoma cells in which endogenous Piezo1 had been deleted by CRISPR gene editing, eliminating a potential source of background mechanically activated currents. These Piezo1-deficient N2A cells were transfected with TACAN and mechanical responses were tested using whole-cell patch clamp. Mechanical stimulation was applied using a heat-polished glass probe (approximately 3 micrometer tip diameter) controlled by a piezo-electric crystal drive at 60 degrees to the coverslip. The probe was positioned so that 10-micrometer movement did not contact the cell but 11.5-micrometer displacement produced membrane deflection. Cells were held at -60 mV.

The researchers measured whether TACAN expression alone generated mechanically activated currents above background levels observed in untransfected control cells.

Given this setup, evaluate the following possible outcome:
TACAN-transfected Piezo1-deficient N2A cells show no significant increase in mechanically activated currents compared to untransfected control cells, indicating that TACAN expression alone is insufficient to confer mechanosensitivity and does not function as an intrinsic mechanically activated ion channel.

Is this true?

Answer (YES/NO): YES